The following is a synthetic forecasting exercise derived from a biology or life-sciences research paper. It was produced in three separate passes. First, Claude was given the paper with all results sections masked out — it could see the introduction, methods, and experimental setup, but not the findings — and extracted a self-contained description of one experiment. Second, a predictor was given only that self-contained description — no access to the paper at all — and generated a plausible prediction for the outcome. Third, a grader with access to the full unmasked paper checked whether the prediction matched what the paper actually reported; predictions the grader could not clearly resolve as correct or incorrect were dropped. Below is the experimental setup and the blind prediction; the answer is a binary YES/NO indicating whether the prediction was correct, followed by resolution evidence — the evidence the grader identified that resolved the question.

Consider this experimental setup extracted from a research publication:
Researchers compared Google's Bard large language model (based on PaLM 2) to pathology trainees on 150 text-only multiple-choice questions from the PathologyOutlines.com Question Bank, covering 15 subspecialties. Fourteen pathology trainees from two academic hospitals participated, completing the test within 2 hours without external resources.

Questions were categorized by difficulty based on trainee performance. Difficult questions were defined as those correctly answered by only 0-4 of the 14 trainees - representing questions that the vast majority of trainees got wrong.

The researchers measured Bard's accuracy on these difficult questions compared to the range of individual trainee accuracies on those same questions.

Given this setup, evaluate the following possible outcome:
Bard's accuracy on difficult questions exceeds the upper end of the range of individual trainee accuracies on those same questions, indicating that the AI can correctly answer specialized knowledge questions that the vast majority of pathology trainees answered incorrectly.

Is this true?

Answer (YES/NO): NO